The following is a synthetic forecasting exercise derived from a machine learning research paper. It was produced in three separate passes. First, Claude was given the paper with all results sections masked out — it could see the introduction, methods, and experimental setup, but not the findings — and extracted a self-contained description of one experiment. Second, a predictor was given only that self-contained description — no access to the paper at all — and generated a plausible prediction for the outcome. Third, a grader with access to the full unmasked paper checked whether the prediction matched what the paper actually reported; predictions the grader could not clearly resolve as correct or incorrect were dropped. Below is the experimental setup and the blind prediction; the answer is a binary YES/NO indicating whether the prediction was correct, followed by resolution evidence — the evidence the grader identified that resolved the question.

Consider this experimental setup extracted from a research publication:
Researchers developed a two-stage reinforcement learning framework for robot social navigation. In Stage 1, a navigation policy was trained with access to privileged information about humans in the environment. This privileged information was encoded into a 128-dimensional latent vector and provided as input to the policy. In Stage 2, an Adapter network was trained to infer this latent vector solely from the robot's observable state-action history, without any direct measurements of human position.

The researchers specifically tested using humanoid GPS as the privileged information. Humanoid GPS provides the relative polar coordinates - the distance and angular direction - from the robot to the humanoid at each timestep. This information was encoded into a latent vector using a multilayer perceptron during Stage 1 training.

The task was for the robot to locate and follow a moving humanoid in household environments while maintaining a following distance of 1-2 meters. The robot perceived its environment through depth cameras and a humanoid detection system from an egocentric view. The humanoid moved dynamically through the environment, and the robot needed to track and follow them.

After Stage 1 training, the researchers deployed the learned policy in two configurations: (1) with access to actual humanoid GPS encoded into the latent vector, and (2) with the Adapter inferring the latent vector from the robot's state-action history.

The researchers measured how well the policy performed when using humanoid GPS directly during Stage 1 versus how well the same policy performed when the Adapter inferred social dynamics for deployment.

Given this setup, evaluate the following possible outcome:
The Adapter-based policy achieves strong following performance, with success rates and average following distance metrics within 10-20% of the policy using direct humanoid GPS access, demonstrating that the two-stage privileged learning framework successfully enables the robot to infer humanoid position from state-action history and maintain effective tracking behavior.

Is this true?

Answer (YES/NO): NO